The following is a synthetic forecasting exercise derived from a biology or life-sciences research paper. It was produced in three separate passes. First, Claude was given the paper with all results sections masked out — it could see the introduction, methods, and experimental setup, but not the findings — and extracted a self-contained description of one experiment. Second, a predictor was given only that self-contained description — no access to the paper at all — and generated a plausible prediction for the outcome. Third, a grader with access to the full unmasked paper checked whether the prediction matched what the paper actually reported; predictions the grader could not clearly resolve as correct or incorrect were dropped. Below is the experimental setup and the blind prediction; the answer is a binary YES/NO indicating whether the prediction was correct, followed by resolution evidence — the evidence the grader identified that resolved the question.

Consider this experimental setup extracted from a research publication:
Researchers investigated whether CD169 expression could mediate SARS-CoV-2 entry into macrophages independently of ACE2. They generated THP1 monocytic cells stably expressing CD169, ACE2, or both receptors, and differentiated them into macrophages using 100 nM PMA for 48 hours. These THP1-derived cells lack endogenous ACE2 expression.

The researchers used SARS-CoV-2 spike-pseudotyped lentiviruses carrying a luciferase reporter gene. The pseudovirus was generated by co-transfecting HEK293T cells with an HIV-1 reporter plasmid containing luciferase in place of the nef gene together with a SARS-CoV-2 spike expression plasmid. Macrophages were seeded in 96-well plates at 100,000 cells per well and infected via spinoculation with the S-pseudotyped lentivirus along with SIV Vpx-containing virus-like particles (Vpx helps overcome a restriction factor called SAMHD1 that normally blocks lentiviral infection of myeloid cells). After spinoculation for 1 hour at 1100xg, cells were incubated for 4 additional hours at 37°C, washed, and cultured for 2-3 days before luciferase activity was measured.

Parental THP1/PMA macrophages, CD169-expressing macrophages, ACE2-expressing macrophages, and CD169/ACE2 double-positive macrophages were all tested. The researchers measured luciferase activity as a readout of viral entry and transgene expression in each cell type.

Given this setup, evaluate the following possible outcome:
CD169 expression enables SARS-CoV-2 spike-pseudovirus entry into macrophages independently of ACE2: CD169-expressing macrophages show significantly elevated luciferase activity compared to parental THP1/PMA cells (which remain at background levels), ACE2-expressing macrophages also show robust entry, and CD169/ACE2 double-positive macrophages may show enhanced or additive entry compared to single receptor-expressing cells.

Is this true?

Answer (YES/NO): YES